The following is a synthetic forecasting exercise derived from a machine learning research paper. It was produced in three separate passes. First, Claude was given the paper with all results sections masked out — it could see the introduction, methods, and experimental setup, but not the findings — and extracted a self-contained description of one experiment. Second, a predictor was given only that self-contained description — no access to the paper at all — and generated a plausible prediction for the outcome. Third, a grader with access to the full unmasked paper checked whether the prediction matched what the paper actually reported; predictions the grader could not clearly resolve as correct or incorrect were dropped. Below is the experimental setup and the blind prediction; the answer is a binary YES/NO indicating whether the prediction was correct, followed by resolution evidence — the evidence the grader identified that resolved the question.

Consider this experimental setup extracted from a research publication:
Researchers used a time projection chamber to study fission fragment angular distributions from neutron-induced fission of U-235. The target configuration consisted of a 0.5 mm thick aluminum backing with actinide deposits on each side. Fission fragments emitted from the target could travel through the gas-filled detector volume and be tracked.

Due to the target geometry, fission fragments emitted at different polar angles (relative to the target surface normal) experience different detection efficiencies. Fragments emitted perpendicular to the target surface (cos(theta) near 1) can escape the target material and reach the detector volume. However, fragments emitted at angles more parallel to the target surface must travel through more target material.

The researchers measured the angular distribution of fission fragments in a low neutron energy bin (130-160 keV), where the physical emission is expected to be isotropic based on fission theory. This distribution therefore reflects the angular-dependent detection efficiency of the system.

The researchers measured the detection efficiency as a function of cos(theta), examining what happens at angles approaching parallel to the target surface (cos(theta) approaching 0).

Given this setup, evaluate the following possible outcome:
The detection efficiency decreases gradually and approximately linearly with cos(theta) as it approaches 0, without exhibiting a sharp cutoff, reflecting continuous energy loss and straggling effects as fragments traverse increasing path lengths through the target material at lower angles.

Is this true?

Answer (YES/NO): NO